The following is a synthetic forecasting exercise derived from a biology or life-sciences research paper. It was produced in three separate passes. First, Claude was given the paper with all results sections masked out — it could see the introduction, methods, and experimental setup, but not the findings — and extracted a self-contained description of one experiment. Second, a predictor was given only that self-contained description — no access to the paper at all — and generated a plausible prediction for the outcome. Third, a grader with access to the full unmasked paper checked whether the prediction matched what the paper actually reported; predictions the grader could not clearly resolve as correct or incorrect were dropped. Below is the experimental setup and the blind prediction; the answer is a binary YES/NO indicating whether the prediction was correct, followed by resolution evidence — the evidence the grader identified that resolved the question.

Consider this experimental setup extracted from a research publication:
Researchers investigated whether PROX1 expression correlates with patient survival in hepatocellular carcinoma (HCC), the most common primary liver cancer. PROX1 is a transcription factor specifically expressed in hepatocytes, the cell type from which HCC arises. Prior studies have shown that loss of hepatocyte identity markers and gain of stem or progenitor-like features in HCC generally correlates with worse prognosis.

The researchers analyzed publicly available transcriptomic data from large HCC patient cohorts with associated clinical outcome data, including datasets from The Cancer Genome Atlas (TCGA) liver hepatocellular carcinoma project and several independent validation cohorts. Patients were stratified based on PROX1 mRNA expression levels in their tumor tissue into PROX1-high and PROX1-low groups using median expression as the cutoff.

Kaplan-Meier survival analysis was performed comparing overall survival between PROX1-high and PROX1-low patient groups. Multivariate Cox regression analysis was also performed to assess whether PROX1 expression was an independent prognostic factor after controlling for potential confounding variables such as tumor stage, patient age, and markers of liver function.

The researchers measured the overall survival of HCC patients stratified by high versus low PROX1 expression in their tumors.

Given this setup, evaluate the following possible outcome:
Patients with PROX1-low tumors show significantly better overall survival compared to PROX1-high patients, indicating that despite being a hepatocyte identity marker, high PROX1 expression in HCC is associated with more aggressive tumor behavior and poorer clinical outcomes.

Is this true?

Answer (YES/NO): NO